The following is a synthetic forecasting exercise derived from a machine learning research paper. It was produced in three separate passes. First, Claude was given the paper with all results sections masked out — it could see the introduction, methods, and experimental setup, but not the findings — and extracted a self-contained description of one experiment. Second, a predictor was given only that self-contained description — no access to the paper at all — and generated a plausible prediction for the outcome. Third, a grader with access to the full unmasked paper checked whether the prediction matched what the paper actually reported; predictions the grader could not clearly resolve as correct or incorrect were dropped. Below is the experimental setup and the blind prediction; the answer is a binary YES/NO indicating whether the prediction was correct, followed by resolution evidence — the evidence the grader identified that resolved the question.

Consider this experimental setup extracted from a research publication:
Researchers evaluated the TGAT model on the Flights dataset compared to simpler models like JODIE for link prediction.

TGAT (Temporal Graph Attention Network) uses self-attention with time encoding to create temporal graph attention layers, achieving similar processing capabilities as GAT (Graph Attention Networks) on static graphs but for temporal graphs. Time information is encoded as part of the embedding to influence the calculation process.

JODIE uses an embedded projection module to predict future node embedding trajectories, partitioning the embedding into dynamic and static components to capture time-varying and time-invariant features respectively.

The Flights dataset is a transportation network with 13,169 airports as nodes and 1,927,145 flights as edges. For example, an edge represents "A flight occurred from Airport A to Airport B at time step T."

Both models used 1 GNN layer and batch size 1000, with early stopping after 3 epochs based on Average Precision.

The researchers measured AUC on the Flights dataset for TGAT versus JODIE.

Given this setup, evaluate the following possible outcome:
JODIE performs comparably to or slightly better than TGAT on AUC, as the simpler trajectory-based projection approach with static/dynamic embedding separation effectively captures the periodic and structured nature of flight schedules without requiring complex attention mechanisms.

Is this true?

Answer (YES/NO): NO